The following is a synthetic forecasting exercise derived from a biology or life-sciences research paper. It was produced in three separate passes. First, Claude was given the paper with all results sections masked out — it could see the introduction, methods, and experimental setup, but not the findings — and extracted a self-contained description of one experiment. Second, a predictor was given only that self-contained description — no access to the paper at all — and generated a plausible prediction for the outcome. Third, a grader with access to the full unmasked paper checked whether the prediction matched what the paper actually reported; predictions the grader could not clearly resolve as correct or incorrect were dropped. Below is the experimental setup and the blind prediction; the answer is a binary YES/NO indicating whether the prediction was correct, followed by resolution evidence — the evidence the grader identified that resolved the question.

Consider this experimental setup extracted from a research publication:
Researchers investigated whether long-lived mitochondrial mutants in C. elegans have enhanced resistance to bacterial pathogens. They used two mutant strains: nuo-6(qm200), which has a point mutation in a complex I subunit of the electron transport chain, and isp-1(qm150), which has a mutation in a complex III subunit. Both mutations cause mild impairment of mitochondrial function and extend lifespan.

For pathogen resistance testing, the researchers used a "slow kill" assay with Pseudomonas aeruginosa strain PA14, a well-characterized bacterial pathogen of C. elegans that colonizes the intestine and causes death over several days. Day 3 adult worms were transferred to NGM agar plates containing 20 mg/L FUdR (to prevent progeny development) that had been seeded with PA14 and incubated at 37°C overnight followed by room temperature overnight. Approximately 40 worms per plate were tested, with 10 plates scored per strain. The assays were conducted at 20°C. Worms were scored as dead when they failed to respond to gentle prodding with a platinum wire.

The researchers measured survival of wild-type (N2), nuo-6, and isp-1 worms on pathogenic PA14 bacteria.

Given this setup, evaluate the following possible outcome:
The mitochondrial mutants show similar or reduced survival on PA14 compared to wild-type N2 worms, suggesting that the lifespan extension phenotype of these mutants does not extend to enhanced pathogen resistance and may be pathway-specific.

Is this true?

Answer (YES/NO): NO